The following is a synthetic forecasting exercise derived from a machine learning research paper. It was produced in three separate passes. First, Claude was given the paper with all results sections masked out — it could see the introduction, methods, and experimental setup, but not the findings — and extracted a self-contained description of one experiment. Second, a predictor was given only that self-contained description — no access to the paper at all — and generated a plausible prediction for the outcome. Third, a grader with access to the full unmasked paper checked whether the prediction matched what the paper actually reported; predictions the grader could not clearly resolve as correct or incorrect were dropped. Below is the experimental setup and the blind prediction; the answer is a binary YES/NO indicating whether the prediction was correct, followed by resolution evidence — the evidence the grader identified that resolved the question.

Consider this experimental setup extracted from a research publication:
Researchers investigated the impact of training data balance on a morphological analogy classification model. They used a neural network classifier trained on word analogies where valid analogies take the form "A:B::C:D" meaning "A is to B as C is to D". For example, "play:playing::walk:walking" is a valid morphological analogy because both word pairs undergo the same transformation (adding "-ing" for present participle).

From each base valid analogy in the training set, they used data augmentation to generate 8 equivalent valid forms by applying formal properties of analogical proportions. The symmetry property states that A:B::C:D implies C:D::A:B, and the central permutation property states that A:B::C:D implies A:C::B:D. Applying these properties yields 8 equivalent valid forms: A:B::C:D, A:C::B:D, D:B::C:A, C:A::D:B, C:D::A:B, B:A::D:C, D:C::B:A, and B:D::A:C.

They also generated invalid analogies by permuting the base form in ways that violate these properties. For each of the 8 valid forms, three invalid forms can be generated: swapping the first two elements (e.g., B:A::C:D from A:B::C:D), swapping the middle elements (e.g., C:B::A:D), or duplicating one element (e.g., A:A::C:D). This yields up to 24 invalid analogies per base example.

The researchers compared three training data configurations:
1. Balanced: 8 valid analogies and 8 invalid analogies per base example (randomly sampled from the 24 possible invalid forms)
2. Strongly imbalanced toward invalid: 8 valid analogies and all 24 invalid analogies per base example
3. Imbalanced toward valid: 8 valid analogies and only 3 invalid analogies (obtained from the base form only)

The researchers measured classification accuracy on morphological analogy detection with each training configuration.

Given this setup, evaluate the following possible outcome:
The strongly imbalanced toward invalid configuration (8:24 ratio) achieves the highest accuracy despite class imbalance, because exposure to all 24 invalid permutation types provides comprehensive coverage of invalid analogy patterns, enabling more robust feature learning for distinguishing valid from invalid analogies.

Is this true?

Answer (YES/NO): NO